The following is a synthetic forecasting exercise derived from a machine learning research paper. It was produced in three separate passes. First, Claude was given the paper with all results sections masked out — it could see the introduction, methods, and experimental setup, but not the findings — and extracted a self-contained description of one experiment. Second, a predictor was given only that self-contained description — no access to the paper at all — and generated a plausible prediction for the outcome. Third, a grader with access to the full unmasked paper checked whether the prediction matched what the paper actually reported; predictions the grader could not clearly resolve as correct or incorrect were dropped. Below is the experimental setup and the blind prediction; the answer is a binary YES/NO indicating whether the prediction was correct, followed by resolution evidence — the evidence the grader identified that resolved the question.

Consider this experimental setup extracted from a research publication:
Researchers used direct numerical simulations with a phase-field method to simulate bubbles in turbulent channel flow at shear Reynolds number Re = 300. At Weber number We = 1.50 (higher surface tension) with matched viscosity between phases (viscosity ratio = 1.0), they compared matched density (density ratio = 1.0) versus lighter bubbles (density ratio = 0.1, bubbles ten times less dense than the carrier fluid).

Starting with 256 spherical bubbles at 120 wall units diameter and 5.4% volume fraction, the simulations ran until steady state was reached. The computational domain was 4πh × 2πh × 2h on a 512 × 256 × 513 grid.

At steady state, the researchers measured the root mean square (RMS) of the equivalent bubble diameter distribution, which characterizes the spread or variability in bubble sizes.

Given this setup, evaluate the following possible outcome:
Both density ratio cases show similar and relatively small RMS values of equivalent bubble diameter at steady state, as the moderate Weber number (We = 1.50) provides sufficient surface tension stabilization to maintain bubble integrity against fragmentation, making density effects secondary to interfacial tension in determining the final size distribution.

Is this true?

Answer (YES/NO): YES